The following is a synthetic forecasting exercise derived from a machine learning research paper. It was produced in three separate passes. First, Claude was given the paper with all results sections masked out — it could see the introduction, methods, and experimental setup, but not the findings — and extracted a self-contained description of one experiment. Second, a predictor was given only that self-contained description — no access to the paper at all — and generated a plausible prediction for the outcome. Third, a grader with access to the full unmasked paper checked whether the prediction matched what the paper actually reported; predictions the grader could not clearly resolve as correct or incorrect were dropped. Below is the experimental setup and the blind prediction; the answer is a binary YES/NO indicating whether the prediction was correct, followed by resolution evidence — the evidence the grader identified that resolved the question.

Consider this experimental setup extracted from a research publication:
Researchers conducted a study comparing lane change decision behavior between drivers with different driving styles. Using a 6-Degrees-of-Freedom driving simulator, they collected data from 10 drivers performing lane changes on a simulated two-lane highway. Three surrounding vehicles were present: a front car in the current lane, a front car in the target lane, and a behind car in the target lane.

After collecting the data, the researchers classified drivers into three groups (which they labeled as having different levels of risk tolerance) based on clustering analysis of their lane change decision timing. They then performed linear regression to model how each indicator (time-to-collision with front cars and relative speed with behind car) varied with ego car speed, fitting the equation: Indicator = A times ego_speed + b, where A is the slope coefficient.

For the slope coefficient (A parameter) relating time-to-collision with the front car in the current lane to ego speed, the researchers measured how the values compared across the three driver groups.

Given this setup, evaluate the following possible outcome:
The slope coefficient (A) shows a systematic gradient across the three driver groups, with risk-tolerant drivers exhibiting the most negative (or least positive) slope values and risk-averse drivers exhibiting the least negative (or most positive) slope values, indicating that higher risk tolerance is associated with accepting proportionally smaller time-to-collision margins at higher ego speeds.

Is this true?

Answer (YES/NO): YES